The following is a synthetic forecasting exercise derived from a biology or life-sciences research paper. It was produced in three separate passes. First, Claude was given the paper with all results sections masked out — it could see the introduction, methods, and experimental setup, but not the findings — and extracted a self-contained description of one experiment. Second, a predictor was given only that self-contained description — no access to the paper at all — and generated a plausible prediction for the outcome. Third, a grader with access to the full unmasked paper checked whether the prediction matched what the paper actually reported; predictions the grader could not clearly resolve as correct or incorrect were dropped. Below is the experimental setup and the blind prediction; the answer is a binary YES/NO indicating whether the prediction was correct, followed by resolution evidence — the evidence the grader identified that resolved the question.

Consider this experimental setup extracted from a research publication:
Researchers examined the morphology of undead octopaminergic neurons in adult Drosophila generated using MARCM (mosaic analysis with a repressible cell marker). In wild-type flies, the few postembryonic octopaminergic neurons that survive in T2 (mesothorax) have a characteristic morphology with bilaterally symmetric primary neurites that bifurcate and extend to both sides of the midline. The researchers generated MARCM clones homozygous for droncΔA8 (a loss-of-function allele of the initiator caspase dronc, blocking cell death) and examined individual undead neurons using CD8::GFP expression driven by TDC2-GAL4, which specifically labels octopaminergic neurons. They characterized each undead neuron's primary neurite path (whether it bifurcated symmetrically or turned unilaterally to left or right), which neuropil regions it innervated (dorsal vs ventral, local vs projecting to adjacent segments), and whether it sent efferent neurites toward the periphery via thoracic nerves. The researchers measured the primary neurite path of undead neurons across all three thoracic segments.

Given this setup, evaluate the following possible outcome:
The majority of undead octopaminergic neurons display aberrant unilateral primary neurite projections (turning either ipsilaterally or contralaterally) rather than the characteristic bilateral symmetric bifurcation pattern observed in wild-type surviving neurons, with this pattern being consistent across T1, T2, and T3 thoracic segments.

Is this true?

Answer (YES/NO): YES